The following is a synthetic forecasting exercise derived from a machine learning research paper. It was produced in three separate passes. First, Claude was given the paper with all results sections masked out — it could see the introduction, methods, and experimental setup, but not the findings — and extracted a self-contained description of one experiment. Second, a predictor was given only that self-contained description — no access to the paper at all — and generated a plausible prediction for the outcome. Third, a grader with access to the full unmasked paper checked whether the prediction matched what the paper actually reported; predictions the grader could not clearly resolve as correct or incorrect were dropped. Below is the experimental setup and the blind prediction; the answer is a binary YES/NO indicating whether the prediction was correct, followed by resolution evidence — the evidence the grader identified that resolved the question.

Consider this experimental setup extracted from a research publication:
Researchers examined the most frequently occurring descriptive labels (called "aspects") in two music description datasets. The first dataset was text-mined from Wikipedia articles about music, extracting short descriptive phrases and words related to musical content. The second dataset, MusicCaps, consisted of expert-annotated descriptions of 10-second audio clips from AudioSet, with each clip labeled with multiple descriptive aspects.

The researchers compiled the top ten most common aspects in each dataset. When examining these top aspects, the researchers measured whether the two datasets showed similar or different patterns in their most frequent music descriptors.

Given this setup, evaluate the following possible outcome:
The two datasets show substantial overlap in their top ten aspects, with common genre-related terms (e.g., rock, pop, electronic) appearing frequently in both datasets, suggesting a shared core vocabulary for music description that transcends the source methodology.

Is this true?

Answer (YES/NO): NO